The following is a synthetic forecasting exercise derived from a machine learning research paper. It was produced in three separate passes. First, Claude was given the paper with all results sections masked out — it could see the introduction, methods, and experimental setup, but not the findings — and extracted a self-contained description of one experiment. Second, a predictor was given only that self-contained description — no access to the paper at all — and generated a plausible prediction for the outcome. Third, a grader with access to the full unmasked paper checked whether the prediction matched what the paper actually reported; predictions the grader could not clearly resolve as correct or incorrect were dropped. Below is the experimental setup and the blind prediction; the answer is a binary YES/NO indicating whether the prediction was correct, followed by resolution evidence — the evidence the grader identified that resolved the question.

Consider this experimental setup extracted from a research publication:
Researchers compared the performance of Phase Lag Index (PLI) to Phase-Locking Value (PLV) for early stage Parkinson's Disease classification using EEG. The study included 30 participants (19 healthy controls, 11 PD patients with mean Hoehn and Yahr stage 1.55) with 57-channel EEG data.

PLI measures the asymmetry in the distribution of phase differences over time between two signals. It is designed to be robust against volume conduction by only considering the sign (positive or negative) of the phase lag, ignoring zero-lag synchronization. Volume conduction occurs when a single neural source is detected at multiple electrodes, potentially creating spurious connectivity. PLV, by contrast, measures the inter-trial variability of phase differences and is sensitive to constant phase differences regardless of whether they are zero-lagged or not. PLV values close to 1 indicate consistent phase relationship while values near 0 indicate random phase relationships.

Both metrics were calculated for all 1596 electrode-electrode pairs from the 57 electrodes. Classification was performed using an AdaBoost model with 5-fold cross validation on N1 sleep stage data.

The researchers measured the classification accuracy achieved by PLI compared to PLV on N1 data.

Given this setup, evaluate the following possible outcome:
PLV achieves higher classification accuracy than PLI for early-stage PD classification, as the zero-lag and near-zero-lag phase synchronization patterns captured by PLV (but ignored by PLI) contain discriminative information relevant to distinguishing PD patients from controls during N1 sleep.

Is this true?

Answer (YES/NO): NO